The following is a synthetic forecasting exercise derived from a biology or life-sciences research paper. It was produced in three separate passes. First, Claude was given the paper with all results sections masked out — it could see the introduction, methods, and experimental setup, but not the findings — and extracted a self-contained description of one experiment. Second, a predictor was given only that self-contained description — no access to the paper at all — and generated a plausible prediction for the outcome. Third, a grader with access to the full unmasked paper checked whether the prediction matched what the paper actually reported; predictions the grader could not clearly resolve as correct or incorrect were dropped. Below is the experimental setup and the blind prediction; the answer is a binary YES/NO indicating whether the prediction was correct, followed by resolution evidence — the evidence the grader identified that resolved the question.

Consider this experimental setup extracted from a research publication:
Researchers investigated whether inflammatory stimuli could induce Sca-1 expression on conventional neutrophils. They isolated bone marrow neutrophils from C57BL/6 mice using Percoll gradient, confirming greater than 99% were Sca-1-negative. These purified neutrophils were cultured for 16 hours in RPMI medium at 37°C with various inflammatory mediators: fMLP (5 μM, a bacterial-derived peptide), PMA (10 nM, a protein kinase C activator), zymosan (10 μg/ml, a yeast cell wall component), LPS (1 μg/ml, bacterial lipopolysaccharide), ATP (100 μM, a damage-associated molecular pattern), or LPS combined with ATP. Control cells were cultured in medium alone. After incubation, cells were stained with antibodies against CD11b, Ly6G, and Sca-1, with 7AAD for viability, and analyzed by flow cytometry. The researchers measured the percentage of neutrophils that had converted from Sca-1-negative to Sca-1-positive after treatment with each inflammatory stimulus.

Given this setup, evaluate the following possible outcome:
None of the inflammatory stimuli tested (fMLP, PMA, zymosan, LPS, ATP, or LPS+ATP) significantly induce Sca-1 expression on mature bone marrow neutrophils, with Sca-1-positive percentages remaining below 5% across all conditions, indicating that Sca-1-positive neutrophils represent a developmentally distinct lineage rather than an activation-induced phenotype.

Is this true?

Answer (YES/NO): NO